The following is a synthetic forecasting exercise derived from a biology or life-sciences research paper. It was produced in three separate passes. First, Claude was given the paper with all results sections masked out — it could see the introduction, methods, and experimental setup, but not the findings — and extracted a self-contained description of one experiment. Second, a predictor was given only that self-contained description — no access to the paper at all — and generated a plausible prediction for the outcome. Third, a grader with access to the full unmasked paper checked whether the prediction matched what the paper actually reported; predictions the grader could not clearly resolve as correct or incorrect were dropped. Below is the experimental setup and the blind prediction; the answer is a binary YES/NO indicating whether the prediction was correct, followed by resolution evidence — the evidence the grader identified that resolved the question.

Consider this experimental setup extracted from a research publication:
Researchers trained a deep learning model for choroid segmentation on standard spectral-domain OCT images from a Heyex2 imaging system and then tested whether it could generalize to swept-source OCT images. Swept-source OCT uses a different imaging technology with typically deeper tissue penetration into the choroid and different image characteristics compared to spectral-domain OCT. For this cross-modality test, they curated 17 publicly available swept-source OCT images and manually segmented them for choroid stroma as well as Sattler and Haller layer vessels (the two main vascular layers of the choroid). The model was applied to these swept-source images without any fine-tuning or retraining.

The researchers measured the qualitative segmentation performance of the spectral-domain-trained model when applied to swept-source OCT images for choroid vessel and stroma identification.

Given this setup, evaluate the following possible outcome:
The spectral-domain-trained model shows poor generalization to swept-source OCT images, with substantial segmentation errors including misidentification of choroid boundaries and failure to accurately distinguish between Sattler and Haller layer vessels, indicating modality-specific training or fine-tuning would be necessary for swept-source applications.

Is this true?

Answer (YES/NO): NO